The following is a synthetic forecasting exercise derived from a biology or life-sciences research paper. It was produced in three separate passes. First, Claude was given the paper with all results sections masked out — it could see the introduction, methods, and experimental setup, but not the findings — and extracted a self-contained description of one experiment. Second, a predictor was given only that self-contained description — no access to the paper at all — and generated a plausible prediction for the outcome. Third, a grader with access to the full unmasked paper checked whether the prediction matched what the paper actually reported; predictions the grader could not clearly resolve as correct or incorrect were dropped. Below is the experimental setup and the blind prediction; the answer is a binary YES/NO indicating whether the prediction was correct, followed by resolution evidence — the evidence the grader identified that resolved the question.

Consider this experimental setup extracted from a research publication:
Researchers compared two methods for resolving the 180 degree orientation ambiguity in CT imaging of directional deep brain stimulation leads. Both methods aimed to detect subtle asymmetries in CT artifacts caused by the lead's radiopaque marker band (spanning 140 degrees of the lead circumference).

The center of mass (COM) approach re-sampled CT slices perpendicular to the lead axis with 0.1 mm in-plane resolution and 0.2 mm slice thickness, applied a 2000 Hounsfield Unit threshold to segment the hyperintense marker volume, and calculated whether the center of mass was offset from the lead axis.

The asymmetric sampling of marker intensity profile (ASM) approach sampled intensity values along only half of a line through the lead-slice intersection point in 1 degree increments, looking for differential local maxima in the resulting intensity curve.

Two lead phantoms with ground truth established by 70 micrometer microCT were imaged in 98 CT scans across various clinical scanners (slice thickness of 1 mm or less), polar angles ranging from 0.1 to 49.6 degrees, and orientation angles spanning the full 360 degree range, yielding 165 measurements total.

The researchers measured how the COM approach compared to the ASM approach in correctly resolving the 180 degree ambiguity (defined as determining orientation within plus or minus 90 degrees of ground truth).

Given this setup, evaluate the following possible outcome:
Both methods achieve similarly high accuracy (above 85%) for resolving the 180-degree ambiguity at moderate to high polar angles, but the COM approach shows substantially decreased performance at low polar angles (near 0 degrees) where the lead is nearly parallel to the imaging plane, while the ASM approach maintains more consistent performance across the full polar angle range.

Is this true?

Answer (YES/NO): NO